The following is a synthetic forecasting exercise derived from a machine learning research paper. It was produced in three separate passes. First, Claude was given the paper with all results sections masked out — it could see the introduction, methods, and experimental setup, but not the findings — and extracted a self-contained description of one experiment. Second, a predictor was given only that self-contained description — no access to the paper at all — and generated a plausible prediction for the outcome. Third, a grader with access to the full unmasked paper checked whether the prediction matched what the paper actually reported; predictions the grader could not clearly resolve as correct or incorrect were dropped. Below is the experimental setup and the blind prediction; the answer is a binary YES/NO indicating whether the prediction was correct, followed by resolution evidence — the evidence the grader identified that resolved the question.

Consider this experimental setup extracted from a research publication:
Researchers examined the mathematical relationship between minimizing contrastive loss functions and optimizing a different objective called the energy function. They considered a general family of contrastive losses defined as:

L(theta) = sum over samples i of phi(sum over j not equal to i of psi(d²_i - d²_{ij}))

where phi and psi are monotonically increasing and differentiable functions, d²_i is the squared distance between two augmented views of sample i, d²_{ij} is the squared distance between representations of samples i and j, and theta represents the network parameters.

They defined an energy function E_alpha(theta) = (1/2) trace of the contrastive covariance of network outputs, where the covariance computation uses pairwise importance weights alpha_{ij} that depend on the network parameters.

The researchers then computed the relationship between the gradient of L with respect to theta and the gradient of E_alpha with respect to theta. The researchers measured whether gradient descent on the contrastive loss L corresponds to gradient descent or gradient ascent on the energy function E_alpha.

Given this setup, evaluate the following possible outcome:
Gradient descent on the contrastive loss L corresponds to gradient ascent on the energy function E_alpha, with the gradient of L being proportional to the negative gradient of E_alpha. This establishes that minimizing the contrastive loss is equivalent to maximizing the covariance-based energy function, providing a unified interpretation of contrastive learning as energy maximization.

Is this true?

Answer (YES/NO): YES